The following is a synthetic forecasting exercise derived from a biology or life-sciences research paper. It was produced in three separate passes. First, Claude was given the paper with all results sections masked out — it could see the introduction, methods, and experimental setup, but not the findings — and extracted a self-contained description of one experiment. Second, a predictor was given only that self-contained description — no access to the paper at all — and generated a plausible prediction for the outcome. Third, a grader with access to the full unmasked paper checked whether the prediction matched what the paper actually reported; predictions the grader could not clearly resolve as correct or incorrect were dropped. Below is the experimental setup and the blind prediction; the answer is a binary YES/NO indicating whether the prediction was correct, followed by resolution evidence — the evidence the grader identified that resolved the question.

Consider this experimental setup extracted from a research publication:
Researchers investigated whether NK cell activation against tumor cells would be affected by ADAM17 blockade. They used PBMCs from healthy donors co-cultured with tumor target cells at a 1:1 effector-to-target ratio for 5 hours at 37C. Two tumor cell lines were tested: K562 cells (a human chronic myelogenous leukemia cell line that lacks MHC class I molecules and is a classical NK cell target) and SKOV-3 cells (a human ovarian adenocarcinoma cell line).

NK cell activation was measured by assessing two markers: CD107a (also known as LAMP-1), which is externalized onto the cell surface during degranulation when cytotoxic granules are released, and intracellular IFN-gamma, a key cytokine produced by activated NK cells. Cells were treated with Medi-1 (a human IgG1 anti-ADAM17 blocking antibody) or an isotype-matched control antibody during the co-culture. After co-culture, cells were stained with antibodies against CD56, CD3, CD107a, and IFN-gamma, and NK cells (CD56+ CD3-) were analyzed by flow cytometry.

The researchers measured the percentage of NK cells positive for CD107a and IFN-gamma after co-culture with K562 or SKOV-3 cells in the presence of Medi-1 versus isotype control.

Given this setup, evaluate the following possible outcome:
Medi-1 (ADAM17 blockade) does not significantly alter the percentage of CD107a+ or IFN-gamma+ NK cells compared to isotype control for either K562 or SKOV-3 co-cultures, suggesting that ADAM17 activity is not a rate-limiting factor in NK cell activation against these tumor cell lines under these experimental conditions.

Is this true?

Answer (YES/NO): YES